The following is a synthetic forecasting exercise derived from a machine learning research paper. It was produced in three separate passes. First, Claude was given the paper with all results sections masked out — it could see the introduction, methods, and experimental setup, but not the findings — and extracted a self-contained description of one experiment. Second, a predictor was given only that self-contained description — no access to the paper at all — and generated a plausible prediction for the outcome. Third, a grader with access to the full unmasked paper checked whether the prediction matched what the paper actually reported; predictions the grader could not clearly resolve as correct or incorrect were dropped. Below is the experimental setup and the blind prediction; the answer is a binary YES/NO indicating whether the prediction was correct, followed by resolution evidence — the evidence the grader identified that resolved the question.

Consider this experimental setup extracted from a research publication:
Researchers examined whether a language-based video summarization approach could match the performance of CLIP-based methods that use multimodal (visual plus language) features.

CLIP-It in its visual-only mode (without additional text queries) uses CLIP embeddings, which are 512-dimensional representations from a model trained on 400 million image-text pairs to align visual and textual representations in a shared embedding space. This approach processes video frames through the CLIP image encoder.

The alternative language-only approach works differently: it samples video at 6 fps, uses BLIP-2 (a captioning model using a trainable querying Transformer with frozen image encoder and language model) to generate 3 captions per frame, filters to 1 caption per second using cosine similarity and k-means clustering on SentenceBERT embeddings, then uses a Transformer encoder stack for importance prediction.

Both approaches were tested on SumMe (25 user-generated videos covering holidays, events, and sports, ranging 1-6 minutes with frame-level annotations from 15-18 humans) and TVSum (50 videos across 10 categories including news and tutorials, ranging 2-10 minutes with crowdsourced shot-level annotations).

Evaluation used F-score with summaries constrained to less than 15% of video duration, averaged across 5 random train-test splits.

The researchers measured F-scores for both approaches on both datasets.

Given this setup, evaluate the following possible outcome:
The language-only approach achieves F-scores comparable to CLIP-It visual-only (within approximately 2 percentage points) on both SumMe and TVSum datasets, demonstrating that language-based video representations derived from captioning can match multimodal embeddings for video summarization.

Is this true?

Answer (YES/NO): NO